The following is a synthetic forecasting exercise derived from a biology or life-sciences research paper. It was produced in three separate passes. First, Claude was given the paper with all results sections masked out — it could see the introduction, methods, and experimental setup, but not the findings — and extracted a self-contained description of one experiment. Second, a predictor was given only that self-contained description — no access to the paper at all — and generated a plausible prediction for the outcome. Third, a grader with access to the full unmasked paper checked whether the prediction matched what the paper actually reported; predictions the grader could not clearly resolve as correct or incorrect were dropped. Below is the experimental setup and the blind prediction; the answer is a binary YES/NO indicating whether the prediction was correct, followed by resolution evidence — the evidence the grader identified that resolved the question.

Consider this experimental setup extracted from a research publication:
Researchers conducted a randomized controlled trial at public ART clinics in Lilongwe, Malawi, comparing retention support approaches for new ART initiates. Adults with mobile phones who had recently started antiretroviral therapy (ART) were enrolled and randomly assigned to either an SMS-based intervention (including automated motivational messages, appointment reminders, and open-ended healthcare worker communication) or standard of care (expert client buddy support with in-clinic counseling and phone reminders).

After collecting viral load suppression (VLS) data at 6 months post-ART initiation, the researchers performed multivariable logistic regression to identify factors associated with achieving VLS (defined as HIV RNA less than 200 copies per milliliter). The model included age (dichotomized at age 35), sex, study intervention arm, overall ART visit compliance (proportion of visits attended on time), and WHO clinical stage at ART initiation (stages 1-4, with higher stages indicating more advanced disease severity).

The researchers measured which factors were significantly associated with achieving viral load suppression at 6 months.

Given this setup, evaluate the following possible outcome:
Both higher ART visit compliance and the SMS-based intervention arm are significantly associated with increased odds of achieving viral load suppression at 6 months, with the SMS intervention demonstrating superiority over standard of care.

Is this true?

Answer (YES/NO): NO